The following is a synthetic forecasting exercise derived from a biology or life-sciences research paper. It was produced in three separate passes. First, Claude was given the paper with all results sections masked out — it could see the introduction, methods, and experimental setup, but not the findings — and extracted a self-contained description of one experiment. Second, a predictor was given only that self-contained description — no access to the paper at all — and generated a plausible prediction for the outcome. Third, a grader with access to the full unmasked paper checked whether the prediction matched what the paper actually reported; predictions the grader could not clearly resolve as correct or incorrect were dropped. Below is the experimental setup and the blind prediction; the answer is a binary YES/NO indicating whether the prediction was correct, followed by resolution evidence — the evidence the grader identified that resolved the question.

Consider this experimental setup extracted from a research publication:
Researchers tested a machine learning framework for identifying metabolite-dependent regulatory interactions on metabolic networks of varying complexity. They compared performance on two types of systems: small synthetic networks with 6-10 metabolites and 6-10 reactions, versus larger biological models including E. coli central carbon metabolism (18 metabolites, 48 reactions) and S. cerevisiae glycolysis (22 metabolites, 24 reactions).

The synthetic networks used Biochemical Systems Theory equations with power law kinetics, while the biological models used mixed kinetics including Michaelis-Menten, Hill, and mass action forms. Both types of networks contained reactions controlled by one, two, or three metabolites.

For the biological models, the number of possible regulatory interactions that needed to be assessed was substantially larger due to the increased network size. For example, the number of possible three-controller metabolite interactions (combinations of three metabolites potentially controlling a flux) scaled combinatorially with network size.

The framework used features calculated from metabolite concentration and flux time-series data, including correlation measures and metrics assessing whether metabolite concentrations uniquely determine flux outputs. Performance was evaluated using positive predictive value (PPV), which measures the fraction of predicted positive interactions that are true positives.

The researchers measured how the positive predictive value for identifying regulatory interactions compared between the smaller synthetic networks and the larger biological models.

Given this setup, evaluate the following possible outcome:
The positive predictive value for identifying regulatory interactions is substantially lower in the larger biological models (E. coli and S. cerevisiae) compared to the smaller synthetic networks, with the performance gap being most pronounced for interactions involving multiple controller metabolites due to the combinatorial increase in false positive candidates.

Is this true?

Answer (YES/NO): YES